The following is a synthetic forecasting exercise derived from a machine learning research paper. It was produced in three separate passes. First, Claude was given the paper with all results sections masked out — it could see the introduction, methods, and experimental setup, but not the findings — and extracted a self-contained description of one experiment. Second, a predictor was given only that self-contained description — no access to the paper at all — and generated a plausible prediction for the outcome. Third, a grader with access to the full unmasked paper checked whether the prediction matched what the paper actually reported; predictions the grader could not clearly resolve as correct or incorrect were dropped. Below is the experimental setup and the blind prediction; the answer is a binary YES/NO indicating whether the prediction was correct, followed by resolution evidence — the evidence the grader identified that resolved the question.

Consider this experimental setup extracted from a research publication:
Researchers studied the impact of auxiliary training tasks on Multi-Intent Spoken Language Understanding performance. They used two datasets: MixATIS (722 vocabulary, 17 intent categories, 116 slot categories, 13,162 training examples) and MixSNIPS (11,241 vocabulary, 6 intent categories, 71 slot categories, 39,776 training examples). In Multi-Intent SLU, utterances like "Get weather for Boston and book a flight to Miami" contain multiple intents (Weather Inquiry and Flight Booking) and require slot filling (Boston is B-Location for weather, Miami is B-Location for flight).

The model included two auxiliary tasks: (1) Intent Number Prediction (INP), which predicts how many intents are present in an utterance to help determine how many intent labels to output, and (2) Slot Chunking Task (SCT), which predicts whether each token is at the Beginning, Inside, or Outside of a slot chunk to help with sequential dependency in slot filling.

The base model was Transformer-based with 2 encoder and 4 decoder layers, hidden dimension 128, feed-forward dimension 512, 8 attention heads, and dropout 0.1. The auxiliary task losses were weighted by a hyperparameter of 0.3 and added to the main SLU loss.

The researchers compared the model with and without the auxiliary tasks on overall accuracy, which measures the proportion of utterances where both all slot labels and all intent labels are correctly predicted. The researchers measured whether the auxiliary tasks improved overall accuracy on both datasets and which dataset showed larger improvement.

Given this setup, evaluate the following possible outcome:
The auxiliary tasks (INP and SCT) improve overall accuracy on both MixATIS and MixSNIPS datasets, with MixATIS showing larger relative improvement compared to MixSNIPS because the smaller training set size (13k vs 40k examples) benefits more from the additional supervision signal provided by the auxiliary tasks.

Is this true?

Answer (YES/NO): NO